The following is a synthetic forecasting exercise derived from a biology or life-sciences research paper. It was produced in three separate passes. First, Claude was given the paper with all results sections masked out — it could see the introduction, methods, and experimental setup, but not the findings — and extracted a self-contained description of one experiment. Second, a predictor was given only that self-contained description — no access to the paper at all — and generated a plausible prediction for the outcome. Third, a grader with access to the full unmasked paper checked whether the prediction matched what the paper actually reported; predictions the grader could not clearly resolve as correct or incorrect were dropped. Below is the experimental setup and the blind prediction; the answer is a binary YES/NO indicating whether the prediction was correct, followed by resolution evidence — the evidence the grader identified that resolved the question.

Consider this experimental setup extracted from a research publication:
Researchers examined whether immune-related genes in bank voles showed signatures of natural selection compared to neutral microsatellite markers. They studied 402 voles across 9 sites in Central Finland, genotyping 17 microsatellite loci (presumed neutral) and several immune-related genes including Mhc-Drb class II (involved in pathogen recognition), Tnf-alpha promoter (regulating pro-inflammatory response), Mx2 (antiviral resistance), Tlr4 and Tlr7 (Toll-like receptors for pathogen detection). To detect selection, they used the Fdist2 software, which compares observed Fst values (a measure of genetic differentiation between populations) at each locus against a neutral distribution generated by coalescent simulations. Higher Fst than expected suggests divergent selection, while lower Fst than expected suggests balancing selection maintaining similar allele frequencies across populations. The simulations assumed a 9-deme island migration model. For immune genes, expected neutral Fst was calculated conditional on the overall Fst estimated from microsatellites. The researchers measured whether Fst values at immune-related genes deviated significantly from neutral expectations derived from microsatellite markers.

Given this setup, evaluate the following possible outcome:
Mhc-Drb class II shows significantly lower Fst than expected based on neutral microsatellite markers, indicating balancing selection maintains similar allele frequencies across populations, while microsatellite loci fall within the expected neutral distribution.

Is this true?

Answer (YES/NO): NO